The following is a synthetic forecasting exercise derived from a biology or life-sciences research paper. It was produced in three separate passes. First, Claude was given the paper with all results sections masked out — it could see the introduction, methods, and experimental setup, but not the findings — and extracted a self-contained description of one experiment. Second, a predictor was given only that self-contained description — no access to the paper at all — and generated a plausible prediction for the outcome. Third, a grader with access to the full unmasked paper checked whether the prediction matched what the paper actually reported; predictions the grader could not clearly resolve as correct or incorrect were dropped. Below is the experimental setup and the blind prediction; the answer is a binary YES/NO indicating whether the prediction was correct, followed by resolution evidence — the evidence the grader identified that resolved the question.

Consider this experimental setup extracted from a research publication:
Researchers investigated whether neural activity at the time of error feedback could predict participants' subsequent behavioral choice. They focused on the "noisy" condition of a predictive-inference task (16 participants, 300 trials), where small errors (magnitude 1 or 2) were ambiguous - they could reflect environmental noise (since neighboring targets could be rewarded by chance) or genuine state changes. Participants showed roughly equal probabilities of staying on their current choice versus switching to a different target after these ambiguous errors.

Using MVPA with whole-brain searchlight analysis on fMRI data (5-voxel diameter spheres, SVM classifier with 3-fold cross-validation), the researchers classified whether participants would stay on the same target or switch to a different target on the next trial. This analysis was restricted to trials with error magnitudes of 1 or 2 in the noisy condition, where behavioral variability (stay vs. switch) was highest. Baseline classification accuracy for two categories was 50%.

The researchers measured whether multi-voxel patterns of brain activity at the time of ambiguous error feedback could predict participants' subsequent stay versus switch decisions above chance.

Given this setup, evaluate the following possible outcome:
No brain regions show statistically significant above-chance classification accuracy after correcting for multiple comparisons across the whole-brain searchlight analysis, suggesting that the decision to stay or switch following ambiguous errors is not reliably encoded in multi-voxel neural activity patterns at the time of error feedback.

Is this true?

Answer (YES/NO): NO